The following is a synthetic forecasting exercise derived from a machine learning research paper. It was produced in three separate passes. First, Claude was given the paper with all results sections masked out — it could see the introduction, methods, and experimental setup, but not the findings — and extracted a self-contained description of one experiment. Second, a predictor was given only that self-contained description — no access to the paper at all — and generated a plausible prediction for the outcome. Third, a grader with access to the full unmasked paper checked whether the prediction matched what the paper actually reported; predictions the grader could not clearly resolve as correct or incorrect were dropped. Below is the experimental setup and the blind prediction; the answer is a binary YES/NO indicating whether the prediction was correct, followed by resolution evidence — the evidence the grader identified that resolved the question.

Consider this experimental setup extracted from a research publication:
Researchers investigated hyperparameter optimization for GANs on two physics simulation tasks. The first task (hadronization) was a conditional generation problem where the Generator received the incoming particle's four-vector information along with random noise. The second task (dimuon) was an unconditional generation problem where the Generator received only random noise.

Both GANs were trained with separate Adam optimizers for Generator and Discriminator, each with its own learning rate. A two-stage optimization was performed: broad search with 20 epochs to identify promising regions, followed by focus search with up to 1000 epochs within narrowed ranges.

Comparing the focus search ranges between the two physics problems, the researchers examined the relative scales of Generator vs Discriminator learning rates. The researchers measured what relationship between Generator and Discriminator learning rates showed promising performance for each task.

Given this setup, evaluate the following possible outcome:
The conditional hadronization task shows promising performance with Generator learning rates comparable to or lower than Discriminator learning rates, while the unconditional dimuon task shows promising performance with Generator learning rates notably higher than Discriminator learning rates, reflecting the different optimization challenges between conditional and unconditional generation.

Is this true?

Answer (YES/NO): YES